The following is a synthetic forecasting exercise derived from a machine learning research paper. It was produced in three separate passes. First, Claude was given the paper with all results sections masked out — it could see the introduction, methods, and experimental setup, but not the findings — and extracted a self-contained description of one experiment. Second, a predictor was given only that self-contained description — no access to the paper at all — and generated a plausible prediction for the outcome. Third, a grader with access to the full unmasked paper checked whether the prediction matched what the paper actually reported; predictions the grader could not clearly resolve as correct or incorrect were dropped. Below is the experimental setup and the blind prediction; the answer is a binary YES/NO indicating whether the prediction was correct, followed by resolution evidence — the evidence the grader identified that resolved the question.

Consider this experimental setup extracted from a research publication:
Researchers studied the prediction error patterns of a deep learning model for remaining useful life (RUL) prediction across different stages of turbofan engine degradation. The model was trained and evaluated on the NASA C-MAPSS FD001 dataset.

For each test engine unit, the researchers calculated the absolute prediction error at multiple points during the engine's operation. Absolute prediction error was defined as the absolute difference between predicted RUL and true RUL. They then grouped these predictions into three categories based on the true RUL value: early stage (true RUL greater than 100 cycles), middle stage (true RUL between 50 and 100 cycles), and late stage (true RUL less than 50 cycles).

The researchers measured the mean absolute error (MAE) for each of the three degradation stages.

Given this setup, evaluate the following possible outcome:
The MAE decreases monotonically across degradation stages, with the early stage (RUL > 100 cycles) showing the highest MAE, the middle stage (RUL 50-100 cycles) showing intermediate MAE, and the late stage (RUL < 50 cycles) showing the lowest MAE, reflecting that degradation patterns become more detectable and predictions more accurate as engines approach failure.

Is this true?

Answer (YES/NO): YES